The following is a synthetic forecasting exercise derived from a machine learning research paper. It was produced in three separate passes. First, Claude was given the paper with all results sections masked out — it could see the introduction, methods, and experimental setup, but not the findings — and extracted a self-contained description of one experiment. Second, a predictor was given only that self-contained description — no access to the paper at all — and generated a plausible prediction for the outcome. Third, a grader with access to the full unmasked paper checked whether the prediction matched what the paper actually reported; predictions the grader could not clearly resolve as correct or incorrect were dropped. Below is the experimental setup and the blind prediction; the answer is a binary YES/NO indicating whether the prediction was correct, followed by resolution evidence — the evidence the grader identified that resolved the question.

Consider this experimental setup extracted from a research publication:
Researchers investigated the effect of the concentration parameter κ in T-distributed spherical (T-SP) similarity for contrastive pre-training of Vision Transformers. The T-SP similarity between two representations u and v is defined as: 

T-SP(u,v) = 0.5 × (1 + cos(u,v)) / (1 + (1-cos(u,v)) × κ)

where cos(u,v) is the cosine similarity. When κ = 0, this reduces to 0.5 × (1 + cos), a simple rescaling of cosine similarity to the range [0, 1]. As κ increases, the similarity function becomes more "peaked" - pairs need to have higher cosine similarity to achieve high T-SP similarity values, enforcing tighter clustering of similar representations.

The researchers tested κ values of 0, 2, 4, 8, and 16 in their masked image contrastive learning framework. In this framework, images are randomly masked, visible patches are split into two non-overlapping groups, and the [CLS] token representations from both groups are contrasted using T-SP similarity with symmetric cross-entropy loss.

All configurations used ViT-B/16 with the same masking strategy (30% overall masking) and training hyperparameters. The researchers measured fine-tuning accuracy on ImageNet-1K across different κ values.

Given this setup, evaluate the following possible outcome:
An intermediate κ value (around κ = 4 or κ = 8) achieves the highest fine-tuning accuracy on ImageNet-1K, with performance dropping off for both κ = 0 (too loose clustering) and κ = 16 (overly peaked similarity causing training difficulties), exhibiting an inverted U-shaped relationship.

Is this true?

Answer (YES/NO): NO